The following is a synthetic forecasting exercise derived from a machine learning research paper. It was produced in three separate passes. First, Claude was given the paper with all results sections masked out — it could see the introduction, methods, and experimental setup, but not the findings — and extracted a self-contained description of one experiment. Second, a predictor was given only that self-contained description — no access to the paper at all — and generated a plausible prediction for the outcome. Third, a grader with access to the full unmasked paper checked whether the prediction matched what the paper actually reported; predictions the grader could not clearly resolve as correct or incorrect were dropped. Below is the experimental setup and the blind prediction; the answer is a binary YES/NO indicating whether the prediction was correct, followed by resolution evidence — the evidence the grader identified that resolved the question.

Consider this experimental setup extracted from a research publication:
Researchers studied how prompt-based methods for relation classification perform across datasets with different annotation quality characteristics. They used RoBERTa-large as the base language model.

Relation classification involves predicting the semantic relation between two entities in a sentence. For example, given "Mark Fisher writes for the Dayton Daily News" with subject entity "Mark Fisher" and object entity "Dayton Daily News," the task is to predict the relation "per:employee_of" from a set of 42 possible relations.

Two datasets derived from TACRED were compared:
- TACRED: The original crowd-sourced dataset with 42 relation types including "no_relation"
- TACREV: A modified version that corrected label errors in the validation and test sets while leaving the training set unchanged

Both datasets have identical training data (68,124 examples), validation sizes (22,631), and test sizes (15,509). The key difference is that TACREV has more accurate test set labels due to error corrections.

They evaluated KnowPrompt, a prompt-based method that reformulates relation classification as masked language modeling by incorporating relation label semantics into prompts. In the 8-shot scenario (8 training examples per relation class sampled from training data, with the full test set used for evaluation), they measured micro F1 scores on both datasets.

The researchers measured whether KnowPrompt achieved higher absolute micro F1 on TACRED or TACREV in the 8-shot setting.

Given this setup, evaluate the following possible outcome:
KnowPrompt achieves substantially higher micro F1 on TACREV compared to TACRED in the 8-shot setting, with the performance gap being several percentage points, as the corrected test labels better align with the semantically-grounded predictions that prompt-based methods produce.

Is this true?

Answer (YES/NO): NO